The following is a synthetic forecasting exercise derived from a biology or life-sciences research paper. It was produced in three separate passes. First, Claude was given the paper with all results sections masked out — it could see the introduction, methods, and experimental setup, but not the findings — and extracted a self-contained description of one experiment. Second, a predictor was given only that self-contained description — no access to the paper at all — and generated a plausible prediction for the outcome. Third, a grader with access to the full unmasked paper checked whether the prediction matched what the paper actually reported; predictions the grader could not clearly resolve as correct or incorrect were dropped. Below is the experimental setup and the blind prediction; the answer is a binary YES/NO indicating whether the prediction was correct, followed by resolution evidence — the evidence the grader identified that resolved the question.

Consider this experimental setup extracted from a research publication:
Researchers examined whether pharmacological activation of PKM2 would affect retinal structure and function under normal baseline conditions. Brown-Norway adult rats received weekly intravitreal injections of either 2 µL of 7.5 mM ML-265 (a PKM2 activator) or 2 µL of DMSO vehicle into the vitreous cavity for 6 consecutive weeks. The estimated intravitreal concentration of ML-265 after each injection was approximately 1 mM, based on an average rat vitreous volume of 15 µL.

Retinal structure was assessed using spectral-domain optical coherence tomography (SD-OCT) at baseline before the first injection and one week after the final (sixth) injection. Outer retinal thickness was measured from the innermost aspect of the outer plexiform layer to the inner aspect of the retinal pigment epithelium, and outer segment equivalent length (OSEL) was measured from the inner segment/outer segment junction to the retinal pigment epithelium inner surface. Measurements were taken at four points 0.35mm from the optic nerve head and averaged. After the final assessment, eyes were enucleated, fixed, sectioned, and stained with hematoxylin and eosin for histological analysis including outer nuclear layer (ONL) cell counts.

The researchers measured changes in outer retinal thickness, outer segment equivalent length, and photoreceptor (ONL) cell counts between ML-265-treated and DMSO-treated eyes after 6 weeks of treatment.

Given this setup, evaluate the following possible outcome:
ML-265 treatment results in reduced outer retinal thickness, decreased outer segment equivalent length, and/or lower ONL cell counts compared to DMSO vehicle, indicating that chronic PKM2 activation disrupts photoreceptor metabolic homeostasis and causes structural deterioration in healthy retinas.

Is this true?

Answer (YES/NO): NO